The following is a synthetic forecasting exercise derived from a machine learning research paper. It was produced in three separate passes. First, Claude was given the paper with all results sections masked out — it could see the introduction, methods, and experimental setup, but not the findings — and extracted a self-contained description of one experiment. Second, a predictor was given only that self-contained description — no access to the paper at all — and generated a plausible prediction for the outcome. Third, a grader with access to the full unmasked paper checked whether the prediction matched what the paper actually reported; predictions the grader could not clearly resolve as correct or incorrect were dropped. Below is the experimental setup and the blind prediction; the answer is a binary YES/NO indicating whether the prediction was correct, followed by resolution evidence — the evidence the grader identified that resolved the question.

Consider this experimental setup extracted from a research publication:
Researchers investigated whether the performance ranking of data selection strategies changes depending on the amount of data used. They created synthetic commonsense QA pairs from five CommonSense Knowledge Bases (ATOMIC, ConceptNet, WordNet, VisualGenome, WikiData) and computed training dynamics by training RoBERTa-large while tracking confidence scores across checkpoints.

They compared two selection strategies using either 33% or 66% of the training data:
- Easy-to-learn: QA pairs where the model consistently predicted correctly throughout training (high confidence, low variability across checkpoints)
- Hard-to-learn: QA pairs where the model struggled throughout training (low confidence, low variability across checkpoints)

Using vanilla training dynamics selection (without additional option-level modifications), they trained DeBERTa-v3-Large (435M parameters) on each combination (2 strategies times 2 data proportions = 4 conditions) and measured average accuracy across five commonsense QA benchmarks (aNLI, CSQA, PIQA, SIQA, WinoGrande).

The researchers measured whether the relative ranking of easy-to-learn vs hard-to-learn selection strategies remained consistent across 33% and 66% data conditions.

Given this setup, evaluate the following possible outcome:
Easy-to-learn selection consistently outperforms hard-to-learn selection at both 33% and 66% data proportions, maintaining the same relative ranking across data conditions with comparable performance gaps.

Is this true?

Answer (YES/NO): NO